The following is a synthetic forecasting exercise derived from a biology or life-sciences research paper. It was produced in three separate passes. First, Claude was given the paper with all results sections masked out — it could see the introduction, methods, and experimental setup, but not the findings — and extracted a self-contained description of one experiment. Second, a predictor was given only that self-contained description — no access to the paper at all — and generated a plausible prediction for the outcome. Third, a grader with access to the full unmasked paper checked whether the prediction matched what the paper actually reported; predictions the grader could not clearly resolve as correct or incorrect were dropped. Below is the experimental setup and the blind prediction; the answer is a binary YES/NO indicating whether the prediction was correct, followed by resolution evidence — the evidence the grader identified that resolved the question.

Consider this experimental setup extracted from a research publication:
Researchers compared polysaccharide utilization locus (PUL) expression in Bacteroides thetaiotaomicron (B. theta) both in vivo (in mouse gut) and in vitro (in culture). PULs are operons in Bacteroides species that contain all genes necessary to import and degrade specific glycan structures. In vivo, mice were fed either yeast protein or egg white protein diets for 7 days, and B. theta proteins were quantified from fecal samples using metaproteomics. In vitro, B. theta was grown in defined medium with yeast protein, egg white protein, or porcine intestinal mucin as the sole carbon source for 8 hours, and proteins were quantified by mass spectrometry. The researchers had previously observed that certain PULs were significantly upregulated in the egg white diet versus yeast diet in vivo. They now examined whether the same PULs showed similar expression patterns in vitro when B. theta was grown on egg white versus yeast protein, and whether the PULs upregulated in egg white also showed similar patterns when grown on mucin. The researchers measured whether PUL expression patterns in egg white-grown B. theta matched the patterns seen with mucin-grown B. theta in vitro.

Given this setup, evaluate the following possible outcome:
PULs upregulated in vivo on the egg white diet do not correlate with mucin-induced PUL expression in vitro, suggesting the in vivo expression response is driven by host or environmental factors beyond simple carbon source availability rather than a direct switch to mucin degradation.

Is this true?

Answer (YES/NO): NO